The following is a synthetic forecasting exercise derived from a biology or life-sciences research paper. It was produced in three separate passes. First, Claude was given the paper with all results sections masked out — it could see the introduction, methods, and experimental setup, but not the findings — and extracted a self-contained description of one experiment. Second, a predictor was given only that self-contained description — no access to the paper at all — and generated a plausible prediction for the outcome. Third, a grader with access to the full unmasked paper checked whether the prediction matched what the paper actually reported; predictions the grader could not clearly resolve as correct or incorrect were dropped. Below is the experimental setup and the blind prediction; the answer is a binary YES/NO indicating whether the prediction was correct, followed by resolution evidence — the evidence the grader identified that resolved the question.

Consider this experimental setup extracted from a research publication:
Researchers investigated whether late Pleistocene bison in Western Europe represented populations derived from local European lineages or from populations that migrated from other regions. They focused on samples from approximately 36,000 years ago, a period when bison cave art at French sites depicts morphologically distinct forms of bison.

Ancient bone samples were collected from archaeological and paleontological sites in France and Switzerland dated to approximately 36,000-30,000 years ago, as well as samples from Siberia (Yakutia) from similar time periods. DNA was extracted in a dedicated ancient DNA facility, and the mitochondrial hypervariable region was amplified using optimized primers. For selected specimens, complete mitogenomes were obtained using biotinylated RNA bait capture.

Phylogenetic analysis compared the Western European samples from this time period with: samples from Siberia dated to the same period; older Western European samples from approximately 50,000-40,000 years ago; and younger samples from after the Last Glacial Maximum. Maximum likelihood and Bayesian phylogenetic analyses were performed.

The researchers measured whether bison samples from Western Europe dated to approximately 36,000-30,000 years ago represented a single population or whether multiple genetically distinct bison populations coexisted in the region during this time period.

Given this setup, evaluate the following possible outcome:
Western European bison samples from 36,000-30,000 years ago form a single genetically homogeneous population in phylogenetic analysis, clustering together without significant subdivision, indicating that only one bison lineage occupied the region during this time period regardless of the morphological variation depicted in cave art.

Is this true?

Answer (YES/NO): NO